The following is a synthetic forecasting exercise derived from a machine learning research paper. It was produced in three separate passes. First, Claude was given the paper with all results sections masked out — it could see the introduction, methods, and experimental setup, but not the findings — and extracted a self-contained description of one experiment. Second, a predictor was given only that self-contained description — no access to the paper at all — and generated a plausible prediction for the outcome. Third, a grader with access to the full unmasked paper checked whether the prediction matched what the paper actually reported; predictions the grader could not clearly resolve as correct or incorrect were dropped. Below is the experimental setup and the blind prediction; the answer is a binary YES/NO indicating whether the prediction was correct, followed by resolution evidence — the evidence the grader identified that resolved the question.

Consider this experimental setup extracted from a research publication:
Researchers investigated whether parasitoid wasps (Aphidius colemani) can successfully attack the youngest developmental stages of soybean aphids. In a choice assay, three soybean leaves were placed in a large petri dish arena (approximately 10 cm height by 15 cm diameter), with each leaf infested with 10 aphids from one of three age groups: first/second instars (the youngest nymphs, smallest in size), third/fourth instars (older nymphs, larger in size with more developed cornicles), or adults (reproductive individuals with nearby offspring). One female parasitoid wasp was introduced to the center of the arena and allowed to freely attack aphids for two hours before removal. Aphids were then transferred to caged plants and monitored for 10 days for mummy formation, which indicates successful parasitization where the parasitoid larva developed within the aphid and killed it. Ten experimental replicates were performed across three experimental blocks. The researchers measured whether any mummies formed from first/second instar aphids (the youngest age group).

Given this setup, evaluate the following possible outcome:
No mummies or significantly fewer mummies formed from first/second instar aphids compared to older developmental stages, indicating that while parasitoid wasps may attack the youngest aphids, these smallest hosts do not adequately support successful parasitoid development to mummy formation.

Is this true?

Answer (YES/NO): YES